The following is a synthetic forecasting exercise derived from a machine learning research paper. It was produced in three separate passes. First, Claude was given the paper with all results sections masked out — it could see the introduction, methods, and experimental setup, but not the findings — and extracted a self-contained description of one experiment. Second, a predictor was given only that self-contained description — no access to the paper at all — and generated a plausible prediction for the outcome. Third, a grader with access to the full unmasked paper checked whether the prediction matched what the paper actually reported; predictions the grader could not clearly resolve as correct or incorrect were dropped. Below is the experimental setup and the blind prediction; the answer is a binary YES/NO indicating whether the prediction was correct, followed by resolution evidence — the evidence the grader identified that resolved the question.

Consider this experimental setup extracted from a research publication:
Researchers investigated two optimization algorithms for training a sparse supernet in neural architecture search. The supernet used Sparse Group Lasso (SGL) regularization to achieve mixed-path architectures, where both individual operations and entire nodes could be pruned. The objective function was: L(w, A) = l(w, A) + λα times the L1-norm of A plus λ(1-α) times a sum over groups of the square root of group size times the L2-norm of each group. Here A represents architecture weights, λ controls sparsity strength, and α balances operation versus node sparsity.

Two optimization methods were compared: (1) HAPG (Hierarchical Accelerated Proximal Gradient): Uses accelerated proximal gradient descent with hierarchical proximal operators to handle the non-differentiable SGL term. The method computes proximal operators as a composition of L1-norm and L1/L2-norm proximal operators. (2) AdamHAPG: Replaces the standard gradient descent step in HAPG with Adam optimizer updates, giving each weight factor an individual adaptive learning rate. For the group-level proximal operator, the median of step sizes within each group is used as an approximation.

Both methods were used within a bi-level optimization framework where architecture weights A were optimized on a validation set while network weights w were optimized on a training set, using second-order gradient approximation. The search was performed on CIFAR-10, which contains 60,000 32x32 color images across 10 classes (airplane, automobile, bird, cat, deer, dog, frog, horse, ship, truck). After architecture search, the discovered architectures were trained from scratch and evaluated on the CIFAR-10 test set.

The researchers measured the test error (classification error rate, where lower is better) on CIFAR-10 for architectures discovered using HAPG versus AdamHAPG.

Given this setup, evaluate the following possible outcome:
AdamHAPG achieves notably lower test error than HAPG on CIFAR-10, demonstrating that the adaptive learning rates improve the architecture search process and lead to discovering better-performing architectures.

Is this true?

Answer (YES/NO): NO